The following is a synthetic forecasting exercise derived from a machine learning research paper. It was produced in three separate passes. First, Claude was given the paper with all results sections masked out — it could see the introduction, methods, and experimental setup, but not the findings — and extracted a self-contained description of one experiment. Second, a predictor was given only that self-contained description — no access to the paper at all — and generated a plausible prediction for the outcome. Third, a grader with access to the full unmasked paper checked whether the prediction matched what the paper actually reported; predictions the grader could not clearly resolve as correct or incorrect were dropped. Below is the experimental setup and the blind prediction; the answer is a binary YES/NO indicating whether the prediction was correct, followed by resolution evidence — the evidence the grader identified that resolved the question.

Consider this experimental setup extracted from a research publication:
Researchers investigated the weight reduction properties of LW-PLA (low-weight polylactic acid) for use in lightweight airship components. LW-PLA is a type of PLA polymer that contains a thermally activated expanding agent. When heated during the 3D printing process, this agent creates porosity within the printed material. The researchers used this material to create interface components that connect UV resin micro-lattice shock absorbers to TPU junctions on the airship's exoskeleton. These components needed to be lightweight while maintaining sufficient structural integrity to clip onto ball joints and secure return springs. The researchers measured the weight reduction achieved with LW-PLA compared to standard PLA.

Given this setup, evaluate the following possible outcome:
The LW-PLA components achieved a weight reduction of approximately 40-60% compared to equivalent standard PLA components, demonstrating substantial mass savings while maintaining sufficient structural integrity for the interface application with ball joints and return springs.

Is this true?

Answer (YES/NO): YES